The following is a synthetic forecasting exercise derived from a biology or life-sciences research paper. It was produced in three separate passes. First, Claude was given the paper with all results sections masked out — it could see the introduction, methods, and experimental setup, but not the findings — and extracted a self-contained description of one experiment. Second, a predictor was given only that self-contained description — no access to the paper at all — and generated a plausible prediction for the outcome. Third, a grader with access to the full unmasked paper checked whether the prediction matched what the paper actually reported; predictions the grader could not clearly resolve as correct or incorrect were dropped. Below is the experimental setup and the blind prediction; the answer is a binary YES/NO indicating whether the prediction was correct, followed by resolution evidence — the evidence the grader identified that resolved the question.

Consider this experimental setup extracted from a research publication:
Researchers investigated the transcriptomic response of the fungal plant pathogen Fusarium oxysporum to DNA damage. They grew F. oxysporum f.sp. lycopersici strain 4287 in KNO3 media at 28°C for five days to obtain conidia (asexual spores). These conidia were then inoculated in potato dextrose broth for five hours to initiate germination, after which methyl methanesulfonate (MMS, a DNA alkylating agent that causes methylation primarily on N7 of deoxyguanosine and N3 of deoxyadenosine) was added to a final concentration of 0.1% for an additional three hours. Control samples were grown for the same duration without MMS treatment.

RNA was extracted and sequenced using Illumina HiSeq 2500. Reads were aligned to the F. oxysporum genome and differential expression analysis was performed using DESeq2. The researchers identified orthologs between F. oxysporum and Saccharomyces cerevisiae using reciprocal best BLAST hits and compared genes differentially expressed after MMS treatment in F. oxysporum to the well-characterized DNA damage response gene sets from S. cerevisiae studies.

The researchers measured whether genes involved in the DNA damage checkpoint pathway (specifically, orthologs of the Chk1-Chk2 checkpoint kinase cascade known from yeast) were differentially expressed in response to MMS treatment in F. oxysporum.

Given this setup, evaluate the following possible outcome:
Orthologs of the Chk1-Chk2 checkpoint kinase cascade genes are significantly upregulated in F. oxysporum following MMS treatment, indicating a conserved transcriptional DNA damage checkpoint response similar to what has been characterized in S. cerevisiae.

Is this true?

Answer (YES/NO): NO